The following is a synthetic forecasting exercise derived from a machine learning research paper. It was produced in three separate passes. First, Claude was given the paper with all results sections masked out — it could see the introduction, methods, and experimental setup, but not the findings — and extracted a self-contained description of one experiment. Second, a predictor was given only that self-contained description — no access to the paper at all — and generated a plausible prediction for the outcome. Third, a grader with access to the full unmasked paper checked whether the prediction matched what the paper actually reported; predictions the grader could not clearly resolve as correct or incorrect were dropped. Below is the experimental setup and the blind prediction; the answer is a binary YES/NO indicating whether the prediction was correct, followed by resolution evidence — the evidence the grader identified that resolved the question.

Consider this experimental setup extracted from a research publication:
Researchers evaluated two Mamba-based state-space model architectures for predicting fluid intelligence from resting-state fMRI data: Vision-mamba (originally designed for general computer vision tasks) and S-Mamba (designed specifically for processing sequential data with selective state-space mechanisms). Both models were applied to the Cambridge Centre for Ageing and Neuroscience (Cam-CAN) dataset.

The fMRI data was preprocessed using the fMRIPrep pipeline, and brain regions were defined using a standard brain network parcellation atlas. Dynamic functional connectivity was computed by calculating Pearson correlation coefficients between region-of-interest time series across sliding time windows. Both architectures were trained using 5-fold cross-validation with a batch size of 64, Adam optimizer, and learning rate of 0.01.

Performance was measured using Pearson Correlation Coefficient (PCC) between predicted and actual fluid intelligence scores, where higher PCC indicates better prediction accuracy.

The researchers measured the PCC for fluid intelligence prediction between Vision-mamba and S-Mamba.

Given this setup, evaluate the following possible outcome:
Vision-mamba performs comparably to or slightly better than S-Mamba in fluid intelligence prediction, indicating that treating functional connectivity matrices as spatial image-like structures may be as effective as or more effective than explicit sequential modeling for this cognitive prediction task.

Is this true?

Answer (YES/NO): YES